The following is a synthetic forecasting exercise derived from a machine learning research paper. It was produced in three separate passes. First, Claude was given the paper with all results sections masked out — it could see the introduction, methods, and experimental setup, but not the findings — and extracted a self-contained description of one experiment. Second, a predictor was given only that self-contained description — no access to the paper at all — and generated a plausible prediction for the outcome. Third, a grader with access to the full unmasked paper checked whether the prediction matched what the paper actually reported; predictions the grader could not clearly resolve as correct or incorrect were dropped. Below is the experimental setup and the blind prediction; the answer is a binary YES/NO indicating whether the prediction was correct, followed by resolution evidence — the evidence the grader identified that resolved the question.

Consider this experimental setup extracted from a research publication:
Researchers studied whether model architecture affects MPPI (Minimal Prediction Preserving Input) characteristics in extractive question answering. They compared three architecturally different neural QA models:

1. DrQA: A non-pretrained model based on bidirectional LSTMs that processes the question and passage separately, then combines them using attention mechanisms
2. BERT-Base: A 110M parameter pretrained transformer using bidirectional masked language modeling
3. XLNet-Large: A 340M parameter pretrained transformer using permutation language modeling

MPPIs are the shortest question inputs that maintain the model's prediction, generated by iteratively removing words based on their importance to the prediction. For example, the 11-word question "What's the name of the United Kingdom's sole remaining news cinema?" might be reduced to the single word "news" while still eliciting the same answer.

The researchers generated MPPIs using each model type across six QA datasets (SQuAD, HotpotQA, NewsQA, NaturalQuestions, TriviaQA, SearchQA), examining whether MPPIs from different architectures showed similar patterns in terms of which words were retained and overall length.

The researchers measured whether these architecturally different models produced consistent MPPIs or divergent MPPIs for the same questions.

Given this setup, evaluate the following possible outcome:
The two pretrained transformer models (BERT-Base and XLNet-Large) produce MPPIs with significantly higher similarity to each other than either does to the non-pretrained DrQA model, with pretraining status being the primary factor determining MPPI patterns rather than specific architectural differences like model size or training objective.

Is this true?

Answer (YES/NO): NO